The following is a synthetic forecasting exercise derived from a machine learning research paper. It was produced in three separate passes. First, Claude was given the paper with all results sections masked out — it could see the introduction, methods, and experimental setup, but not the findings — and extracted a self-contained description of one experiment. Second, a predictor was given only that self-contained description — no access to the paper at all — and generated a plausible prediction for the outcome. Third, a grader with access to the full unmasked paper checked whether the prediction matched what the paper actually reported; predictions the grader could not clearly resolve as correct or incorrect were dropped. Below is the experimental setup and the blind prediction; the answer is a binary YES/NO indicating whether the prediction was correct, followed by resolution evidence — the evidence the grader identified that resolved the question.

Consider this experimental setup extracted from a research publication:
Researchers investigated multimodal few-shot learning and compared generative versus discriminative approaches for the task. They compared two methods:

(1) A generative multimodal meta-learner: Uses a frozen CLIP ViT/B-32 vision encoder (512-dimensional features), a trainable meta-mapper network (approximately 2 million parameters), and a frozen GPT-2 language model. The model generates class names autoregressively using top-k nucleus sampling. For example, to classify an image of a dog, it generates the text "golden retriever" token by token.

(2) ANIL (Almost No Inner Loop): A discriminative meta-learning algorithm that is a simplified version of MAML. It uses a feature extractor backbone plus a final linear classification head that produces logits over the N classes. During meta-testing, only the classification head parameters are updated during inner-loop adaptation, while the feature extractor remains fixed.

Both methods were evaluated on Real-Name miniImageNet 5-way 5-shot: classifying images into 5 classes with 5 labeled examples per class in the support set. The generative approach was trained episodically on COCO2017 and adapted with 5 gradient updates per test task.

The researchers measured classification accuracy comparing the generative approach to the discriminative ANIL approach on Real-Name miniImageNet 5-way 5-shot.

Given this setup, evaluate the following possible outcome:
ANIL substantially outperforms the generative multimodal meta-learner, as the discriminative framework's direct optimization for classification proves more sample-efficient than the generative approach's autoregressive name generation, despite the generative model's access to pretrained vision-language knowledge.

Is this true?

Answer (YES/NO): YES